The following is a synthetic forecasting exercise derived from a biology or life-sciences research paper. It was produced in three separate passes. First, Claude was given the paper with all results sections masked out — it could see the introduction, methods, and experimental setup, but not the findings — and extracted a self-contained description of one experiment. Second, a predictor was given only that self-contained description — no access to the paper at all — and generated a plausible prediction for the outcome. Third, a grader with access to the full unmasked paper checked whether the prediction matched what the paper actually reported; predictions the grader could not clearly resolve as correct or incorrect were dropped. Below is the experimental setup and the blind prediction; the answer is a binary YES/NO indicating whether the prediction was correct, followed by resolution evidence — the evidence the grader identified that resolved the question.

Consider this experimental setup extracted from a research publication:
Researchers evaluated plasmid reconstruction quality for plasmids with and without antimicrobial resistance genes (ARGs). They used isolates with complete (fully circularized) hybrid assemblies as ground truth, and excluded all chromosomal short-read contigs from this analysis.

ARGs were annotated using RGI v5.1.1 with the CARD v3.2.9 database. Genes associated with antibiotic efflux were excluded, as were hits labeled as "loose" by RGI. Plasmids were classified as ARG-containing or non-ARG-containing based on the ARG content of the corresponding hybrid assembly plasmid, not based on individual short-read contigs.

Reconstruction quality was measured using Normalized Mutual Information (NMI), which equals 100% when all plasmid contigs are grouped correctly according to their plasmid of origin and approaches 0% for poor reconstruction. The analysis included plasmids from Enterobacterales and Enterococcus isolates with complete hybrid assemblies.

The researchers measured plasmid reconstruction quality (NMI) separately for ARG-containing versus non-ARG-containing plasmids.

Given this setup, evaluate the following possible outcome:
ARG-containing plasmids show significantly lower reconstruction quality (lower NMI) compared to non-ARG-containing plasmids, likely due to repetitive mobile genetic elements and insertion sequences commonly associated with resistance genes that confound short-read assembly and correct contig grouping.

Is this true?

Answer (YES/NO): YES